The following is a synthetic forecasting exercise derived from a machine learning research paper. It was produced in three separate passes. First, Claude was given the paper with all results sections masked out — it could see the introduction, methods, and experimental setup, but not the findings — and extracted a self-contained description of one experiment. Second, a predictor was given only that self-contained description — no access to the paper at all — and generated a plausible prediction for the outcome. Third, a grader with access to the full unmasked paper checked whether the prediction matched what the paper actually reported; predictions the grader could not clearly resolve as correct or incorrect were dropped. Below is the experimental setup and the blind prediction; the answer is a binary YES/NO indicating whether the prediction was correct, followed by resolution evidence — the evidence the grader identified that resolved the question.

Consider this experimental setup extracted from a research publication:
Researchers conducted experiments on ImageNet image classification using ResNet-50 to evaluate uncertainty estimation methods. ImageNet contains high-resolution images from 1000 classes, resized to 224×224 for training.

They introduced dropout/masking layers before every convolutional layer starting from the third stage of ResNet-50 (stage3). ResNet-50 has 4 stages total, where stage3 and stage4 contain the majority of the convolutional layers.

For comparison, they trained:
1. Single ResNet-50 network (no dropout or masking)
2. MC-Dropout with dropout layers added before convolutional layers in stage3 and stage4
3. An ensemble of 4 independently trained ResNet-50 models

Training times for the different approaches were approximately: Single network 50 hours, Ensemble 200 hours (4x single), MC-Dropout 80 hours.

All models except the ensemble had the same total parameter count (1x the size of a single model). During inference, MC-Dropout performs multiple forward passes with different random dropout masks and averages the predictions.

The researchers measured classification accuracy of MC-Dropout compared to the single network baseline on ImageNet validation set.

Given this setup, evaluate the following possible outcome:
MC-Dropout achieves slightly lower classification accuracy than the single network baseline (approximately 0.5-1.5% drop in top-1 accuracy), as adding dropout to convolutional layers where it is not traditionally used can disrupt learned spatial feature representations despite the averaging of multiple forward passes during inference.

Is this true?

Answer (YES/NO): NO